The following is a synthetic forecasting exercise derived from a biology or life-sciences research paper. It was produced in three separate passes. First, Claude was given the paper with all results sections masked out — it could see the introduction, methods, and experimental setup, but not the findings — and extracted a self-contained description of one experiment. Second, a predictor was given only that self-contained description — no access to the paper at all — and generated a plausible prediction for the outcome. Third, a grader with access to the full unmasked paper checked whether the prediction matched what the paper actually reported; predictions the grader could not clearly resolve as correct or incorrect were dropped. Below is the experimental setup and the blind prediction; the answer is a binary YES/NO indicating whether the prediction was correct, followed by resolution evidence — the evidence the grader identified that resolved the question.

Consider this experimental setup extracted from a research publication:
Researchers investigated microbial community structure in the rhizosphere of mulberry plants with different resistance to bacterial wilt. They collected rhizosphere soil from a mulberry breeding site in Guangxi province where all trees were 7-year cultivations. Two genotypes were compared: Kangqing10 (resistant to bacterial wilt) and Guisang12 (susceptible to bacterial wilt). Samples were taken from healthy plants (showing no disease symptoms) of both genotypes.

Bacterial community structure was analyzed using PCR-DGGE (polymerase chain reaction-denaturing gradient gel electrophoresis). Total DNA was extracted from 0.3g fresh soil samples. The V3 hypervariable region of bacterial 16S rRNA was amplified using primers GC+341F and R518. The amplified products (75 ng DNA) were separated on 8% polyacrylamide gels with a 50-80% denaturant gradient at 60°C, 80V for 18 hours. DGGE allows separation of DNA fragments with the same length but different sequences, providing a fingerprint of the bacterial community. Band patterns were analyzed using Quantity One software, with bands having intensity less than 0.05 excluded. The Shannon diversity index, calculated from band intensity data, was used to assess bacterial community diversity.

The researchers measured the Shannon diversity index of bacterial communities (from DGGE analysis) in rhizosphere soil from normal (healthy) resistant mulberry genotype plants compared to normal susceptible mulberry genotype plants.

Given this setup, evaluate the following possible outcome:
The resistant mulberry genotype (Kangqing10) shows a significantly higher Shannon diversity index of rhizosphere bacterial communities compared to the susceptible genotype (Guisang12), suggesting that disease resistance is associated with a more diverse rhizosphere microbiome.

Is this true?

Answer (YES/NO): NO